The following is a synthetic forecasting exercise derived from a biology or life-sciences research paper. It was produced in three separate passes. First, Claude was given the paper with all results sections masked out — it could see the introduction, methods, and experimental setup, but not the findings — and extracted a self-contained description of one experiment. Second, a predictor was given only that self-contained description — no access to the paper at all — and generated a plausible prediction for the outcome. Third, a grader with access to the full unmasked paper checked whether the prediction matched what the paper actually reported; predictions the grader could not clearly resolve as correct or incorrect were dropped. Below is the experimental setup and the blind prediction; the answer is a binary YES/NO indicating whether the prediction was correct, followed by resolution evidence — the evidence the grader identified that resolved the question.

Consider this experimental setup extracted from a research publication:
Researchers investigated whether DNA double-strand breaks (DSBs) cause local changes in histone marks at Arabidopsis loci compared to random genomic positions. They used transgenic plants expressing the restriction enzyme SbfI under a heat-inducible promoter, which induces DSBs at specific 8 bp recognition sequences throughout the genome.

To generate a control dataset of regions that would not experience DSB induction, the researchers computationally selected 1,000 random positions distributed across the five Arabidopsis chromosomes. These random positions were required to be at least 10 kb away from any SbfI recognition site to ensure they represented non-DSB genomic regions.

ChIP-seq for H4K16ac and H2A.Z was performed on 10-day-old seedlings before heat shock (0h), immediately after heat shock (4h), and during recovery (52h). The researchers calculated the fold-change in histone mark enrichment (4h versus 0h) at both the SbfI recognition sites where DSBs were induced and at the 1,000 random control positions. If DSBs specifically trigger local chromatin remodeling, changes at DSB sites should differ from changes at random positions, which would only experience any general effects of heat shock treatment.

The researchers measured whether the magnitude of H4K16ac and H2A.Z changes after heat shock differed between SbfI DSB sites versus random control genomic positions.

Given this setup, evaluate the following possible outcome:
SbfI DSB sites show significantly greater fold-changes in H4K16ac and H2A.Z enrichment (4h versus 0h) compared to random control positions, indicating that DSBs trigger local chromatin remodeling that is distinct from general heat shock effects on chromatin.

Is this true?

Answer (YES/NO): YES